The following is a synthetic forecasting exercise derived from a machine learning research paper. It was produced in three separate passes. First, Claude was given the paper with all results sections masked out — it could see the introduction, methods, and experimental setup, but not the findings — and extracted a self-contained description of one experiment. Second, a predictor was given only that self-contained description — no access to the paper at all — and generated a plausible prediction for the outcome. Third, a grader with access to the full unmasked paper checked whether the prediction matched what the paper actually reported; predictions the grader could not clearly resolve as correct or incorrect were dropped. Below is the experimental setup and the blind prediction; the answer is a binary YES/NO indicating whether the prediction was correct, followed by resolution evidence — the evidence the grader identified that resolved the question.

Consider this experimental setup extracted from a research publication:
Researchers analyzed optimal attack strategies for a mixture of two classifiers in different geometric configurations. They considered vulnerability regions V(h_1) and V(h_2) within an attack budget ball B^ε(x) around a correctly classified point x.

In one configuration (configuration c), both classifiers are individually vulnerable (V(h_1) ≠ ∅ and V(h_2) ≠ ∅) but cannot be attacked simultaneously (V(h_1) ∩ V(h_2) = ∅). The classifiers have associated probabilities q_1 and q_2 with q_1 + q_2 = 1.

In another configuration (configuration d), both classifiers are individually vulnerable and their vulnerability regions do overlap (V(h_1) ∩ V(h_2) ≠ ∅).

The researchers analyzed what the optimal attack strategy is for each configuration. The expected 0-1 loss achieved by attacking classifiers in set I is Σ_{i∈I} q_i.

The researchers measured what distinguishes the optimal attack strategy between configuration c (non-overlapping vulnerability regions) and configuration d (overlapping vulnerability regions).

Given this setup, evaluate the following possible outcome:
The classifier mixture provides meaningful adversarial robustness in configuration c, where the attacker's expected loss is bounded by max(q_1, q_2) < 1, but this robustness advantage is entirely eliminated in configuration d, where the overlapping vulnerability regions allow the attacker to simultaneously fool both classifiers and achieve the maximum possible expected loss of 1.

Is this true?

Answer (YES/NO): YES